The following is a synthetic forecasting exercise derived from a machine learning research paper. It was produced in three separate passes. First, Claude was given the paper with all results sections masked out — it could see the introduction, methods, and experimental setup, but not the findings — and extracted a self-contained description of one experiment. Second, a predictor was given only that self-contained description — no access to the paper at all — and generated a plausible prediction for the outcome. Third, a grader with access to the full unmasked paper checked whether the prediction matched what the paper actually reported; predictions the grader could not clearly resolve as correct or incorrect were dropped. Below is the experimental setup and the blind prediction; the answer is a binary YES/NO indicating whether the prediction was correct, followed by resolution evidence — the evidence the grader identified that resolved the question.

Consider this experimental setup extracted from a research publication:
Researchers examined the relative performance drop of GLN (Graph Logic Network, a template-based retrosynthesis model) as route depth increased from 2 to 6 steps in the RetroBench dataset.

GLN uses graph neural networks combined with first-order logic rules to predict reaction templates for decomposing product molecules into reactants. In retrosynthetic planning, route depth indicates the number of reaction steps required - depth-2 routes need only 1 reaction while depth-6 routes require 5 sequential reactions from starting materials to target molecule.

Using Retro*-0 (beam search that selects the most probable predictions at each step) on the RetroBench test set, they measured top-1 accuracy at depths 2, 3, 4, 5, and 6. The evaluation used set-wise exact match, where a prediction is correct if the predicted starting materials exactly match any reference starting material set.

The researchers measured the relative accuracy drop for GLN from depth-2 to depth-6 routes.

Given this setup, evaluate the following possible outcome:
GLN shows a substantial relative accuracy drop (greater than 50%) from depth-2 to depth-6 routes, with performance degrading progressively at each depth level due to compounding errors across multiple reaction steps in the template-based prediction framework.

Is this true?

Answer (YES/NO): YES